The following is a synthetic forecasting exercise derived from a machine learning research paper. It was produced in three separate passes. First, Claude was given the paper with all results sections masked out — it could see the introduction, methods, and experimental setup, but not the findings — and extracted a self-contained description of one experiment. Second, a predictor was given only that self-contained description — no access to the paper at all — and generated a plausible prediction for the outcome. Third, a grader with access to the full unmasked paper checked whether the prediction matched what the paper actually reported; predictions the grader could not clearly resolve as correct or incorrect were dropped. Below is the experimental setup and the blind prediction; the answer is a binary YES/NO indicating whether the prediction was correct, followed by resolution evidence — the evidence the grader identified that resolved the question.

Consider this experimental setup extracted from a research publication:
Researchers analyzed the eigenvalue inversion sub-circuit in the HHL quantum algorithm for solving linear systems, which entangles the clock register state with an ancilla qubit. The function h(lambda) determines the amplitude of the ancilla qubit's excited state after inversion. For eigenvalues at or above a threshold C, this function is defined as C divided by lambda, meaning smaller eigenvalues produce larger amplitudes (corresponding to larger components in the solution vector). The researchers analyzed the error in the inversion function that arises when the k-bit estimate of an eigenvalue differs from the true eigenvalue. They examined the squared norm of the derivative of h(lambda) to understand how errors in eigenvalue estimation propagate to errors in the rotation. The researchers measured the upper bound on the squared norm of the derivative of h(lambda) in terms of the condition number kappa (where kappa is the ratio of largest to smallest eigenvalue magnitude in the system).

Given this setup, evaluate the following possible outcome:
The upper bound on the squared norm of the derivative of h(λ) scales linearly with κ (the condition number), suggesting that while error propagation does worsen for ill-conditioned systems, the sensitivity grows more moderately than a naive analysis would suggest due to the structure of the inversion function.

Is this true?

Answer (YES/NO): NO